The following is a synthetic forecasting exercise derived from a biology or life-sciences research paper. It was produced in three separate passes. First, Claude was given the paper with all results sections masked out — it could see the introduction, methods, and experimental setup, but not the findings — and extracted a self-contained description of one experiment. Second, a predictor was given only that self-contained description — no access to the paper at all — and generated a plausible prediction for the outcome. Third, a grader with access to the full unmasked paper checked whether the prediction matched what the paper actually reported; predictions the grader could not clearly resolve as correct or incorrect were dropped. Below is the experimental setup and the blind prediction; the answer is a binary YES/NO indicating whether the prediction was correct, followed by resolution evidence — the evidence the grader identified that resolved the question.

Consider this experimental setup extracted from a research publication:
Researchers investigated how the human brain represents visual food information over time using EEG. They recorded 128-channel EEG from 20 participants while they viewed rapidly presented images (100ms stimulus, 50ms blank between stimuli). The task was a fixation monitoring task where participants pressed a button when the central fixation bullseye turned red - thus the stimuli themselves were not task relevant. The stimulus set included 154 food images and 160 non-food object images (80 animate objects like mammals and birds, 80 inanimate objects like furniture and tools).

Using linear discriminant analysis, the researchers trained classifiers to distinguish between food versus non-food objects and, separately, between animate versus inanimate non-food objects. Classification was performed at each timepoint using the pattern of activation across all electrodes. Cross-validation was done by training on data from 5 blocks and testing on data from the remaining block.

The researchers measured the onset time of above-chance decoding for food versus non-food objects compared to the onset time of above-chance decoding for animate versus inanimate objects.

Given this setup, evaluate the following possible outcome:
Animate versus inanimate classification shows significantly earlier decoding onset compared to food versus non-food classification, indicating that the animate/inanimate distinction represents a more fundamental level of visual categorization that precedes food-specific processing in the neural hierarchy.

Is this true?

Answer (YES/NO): NO